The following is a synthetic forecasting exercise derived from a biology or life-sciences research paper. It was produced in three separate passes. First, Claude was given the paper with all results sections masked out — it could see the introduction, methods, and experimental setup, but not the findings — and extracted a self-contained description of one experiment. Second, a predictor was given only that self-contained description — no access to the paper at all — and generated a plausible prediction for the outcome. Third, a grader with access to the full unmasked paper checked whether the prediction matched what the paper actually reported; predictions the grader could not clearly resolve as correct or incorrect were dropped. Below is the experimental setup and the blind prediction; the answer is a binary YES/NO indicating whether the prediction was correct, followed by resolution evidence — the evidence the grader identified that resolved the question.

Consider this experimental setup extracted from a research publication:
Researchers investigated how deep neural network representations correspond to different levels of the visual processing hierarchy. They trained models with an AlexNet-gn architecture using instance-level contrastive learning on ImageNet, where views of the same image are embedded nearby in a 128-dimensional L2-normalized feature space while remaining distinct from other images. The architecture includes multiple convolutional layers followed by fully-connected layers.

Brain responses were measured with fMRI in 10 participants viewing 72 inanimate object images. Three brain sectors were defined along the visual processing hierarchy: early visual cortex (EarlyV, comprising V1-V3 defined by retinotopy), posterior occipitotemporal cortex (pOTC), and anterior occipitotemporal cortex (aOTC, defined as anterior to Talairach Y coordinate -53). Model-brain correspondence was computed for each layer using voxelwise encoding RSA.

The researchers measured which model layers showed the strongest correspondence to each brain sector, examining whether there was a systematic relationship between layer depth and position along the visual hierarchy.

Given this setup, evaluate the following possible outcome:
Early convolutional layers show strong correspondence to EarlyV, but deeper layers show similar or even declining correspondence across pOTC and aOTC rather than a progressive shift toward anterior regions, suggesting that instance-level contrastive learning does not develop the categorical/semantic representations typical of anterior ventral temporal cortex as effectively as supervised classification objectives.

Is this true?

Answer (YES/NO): NO